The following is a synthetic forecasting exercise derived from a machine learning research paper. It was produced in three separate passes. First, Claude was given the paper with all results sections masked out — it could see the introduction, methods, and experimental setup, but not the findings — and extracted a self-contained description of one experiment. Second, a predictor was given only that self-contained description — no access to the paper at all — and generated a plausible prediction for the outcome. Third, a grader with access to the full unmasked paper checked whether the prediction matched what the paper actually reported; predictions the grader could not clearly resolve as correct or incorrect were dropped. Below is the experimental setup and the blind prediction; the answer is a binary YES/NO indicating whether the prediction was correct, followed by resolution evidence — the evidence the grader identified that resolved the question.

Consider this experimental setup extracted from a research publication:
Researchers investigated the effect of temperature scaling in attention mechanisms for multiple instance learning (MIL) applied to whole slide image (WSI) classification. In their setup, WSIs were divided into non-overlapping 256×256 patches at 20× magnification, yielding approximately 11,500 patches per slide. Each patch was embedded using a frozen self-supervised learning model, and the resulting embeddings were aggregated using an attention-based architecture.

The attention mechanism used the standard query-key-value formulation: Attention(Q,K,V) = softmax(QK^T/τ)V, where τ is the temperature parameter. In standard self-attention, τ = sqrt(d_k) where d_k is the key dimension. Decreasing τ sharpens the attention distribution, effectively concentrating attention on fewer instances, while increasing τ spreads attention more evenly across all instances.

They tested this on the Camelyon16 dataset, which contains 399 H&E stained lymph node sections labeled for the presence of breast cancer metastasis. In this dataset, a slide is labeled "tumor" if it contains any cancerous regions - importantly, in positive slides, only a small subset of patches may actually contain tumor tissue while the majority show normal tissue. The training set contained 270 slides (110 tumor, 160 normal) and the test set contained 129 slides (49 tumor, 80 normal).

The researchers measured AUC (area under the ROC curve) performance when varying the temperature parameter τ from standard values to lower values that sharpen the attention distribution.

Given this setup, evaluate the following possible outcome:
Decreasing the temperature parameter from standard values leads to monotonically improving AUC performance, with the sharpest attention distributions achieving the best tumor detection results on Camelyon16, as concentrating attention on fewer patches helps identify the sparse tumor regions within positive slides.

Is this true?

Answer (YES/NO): NO